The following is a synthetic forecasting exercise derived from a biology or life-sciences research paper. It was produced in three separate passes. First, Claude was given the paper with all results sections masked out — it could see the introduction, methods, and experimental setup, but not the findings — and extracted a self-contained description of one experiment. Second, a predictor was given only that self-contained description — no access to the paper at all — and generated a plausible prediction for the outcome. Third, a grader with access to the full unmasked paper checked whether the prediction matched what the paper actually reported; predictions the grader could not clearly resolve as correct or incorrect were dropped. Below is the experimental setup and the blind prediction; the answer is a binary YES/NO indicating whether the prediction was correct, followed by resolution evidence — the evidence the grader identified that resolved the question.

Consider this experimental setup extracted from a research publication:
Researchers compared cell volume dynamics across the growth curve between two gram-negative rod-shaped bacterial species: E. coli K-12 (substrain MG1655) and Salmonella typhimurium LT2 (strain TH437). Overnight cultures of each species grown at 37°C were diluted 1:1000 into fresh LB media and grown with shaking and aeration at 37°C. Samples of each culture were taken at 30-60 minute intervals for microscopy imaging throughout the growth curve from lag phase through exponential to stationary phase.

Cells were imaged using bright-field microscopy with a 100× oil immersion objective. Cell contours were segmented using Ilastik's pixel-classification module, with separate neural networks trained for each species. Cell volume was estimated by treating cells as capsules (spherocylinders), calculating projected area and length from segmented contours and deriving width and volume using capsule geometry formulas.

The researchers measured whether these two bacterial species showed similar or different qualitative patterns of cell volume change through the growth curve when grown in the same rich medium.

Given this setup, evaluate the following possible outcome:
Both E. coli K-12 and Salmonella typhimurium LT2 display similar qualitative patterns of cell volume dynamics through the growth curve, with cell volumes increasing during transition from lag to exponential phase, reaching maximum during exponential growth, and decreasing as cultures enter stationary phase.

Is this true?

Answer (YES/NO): YES